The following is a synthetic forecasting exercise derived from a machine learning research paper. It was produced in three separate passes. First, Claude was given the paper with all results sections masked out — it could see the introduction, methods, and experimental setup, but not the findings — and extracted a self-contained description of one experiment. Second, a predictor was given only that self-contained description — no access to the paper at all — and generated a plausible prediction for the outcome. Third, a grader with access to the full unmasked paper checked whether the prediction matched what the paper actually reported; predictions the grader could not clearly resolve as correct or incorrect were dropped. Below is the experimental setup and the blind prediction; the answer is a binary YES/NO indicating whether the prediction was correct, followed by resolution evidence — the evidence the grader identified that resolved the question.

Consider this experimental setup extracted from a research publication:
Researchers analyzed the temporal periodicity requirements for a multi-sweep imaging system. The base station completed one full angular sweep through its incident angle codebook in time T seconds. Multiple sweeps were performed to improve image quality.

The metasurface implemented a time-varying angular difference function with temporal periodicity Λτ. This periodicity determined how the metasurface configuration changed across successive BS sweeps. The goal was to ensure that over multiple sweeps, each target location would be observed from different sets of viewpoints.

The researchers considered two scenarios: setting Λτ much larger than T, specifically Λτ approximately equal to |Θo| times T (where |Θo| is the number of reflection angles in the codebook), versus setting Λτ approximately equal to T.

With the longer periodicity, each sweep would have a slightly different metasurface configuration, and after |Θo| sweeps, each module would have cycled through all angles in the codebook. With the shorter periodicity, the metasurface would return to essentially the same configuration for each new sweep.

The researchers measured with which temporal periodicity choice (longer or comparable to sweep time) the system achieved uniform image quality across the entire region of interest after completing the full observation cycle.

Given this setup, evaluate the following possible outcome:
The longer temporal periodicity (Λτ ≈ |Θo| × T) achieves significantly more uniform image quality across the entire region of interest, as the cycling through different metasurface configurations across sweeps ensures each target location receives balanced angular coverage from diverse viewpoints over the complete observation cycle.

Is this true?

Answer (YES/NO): YES